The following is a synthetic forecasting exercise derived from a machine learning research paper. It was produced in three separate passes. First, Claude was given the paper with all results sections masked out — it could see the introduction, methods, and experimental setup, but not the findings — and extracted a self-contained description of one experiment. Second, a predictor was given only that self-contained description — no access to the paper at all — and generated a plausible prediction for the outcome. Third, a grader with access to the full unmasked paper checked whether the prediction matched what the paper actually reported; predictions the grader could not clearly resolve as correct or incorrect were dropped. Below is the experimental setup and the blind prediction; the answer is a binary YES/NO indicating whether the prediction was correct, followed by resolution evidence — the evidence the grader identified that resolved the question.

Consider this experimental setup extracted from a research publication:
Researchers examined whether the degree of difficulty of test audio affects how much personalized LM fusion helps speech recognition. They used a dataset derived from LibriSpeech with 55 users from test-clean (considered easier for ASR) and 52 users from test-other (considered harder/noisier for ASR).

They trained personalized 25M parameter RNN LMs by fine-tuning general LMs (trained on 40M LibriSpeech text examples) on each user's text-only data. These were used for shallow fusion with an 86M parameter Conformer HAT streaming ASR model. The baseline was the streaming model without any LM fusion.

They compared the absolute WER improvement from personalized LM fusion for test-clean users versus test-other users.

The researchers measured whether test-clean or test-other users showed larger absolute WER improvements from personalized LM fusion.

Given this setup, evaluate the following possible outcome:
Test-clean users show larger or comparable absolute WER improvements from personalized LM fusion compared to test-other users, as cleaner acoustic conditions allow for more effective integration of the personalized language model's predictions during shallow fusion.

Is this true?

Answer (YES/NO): NO